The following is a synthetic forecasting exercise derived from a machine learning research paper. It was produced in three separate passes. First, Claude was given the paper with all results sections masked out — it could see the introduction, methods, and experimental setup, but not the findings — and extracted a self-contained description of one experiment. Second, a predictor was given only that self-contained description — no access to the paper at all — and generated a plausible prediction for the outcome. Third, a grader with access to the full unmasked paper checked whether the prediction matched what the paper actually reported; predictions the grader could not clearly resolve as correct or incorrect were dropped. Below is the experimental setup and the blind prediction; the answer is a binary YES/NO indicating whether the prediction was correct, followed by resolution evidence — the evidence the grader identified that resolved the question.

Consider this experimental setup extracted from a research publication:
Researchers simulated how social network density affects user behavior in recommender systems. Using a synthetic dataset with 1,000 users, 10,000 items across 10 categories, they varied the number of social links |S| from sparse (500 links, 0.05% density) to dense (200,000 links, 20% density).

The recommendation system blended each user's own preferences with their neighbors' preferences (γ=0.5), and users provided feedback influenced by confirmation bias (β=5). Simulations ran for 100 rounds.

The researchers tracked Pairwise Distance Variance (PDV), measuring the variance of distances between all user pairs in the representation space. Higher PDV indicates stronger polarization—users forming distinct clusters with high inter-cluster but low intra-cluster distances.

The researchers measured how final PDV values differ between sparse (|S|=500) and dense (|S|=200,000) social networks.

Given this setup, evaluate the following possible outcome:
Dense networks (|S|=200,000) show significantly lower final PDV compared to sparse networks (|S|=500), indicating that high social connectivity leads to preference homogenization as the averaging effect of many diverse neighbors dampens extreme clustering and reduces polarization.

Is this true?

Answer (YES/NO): NO